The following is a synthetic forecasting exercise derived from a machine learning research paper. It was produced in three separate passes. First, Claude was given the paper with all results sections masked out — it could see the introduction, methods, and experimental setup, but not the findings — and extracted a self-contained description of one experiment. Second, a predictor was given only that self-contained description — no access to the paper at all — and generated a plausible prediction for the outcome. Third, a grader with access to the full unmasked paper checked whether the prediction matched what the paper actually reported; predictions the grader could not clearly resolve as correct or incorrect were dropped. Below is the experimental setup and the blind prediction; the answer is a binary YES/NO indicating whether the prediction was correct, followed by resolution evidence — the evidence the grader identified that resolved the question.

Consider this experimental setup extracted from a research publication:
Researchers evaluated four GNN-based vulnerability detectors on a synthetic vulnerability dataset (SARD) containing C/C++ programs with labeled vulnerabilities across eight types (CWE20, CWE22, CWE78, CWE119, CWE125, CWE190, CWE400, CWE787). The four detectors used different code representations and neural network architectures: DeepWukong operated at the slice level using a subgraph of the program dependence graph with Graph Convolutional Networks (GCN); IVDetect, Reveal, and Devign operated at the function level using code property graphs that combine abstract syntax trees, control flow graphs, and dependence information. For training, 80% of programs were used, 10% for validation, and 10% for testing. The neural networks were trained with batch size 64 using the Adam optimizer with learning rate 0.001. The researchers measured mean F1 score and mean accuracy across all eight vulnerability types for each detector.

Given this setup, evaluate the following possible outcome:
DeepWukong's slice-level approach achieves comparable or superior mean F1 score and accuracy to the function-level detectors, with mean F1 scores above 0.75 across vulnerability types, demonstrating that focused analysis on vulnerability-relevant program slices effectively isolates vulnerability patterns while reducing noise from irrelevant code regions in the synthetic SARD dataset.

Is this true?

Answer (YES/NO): YES